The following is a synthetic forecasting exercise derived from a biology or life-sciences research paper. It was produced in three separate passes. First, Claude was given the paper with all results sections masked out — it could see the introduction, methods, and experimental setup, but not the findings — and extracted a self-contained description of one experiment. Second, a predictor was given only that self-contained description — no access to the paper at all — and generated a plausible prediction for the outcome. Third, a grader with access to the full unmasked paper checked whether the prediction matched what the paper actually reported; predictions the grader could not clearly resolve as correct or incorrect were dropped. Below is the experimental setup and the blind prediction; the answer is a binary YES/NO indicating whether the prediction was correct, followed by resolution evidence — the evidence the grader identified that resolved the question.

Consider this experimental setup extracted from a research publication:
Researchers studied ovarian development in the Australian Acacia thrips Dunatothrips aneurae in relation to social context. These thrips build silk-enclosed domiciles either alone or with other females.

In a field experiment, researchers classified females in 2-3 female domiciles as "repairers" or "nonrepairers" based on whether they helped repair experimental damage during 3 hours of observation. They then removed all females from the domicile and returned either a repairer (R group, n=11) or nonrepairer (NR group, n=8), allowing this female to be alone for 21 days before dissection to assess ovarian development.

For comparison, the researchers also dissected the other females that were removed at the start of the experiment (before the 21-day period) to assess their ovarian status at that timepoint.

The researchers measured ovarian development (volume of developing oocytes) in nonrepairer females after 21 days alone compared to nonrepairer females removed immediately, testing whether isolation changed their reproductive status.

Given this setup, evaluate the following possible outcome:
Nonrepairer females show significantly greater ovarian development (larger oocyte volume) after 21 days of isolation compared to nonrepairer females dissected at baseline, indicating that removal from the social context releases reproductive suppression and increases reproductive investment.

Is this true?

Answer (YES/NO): NO